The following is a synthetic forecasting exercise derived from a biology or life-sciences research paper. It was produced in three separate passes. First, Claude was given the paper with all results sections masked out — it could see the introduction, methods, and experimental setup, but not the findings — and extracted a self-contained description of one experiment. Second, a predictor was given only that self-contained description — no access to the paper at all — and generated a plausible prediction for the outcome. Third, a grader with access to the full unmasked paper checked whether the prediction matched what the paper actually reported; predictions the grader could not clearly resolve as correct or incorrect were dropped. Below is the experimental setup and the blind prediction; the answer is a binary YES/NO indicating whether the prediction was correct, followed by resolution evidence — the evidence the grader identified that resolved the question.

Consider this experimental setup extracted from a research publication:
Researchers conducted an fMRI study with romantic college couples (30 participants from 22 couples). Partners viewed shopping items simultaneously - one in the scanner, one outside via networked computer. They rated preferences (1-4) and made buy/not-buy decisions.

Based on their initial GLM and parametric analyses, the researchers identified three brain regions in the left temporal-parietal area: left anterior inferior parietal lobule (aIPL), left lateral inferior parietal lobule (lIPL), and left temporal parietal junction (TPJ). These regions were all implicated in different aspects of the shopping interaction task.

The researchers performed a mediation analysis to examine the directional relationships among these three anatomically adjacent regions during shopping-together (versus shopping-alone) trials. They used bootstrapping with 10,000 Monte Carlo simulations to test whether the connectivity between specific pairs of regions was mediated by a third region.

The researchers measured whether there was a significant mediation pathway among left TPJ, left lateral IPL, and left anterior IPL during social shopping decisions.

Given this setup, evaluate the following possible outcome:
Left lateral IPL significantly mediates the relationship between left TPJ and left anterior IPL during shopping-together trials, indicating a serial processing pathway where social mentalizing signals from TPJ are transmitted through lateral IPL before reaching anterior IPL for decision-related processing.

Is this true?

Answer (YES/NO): NO